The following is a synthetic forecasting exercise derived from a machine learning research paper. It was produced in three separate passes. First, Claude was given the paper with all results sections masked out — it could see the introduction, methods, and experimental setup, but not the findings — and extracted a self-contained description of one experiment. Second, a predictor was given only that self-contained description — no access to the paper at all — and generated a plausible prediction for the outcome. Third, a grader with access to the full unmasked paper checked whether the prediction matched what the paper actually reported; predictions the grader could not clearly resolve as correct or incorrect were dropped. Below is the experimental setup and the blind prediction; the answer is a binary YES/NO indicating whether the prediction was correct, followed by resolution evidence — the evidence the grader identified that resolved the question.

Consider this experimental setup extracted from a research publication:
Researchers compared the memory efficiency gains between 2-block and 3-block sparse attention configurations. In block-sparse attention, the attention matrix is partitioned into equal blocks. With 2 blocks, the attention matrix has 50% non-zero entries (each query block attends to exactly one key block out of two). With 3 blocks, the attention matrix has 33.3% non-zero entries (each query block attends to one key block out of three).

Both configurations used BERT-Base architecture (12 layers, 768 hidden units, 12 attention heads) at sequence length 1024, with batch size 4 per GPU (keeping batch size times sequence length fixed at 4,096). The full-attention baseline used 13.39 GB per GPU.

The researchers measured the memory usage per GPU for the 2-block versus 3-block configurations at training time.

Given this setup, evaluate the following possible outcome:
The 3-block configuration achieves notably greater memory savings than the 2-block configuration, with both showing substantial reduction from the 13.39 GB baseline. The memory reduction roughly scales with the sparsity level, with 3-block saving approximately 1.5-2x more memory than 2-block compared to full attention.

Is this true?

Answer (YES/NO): NO